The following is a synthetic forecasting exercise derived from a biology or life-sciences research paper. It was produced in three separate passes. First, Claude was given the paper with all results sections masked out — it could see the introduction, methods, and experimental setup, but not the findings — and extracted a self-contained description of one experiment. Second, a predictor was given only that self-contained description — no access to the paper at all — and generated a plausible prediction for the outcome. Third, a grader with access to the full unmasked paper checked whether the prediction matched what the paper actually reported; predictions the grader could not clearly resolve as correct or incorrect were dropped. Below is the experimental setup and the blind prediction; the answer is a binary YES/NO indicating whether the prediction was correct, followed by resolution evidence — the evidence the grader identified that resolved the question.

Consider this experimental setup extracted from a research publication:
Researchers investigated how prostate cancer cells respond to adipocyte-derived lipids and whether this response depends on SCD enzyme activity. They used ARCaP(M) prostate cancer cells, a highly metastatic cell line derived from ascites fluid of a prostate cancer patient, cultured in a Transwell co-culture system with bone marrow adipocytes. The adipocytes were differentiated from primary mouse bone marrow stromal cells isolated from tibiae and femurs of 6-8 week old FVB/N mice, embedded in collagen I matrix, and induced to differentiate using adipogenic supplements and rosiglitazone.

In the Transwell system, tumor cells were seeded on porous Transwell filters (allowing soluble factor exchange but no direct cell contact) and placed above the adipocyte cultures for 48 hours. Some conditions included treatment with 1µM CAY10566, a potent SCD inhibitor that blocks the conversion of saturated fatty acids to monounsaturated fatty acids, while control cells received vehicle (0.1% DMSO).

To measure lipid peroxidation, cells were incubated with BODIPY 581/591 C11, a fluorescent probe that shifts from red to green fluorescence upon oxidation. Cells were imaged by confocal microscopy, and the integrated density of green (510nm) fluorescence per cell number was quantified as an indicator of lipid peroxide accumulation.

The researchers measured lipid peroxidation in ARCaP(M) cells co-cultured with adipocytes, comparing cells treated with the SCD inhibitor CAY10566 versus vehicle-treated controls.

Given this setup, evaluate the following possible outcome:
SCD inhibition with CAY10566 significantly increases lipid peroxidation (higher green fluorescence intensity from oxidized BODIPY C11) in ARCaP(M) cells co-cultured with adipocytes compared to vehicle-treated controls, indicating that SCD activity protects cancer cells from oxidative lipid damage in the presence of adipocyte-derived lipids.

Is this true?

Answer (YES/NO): YES